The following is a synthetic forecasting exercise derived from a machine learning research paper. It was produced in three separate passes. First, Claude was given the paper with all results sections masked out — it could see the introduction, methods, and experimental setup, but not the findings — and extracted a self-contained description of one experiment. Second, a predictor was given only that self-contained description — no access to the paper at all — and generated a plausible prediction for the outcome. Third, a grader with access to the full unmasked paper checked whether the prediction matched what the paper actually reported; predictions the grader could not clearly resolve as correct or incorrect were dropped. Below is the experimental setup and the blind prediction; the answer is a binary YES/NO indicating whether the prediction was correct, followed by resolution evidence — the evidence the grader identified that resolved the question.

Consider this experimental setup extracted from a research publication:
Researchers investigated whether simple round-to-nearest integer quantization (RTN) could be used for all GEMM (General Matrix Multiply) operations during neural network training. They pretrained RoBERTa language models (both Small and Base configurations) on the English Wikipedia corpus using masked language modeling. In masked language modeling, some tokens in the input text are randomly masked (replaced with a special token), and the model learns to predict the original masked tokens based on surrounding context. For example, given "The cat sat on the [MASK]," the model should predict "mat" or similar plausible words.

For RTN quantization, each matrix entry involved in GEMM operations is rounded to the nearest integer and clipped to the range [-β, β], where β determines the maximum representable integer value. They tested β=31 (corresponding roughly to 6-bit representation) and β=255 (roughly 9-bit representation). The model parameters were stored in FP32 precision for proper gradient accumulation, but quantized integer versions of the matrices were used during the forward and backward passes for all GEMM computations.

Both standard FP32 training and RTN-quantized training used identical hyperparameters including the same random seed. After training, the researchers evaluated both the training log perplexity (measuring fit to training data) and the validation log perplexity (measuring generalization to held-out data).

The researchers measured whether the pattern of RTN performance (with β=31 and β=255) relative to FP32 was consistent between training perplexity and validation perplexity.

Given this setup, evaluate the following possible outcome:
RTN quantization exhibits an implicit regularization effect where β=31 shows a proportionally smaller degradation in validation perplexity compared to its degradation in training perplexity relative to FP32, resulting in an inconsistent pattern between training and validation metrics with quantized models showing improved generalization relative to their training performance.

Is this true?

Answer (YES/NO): NO